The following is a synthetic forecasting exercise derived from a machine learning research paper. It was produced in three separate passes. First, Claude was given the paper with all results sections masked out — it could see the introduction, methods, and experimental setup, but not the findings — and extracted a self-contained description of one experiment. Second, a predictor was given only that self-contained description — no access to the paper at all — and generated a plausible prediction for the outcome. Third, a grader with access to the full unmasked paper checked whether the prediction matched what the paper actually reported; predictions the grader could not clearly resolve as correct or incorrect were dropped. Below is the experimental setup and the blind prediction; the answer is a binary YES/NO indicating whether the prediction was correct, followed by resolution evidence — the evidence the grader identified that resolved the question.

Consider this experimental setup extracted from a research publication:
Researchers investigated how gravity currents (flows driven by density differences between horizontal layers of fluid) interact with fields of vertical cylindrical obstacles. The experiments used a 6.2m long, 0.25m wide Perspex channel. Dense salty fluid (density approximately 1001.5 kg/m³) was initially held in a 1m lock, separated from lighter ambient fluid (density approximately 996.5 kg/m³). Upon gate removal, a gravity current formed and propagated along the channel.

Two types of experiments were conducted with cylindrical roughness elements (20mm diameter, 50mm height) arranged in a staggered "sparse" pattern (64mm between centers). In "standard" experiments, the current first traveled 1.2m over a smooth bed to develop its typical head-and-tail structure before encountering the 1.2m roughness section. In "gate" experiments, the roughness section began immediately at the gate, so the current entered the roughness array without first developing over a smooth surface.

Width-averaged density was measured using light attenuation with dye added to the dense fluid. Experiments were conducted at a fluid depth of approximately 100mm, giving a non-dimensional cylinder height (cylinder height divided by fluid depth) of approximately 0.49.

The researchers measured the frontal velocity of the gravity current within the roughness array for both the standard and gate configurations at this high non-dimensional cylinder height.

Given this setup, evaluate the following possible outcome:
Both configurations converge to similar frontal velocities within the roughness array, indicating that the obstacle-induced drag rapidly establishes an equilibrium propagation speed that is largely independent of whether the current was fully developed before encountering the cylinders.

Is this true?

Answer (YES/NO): NO